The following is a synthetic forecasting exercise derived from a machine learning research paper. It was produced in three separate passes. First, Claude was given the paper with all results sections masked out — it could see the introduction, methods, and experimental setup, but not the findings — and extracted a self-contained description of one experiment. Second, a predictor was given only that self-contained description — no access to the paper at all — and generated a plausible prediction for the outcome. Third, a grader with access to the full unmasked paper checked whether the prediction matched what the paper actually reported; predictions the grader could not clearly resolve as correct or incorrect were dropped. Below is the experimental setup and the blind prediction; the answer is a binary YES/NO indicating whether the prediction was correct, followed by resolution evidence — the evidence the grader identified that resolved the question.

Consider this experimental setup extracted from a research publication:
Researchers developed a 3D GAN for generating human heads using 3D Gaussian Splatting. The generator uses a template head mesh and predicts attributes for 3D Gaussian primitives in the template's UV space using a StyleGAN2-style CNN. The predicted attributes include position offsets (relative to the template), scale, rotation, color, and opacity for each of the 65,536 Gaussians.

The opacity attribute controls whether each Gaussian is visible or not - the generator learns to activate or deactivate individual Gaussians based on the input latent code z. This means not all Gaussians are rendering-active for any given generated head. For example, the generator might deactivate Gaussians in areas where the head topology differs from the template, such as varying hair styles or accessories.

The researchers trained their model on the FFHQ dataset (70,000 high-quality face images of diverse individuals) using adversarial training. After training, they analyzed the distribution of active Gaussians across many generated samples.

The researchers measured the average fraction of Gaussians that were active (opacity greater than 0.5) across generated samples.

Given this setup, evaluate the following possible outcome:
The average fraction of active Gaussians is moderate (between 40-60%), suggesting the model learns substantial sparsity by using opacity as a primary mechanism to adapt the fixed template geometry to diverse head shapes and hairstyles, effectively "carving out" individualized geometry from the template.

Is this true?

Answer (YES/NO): YES